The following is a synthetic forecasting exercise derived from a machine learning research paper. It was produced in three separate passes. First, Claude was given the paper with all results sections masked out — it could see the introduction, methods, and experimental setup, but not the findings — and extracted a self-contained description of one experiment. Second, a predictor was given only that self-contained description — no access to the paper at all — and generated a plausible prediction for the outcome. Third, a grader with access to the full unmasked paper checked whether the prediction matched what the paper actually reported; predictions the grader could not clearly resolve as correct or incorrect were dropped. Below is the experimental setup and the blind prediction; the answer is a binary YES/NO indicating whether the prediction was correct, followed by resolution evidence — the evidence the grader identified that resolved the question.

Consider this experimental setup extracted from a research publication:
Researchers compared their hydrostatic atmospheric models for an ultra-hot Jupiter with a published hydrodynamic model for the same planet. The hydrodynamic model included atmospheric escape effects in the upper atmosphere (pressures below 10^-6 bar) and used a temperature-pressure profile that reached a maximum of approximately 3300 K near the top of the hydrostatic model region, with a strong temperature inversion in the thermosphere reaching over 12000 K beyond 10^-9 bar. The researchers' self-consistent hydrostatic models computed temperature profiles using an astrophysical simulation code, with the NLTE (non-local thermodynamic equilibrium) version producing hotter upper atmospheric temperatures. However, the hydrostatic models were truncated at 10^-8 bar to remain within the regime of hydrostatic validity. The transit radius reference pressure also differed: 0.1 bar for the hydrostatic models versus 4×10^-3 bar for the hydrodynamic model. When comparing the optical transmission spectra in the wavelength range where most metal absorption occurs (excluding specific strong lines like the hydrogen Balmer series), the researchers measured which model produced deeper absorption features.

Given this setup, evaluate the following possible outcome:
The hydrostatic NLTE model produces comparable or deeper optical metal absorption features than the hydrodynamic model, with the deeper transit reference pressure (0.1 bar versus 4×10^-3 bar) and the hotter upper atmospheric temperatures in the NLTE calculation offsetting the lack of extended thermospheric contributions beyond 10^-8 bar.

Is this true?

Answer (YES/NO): YES